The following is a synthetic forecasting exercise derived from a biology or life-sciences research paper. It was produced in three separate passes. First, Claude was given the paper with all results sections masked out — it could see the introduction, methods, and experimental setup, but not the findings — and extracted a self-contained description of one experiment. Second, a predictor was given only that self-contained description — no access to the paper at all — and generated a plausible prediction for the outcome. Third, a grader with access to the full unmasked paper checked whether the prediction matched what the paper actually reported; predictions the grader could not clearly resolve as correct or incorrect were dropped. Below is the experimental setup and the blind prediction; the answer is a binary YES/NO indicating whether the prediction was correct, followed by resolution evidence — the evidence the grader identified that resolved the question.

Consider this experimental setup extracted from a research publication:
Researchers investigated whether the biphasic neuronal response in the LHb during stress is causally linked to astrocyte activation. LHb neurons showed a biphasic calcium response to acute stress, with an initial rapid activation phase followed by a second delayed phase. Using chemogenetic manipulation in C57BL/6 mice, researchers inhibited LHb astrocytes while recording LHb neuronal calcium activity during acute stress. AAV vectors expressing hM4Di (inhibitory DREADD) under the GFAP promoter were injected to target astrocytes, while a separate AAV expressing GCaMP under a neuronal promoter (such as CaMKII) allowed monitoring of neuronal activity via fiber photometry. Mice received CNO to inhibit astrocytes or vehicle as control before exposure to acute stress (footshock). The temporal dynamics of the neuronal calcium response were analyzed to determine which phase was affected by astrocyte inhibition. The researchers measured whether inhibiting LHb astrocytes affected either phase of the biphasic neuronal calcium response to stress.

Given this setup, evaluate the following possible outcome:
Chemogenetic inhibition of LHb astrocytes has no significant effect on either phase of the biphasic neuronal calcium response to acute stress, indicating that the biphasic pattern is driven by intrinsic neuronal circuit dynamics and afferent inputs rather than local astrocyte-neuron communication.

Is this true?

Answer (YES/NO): NO